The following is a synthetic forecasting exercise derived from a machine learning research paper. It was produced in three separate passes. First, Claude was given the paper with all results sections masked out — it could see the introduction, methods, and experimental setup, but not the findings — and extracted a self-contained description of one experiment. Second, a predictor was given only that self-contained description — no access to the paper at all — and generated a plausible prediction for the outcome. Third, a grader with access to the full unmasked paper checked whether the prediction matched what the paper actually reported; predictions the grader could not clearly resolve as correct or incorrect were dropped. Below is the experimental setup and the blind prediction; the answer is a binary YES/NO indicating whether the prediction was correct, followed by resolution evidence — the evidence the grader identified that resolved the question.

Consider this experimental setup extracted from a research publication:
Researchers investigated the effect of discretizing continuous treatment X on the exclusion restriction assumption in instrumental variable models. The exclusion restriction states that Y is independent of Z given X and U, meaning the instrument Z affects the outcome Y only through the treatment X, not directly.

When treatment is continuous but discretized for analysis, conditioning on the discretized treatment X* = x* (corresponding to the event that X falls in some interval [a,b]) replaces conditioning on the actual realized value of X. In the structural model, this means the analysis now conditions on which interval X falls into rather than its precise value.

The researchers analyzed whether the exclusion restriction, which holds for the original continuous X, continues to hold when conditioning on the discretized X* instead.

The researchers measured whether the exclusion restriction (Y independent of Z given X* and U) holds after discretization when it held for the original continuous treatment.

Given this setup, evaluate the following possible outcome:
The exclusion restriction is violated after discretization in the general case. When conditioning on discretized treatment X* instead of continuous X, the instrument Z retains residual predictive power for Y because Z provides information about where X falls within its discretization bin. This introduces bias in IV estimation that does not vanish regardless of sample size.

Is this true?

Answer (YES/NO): YES